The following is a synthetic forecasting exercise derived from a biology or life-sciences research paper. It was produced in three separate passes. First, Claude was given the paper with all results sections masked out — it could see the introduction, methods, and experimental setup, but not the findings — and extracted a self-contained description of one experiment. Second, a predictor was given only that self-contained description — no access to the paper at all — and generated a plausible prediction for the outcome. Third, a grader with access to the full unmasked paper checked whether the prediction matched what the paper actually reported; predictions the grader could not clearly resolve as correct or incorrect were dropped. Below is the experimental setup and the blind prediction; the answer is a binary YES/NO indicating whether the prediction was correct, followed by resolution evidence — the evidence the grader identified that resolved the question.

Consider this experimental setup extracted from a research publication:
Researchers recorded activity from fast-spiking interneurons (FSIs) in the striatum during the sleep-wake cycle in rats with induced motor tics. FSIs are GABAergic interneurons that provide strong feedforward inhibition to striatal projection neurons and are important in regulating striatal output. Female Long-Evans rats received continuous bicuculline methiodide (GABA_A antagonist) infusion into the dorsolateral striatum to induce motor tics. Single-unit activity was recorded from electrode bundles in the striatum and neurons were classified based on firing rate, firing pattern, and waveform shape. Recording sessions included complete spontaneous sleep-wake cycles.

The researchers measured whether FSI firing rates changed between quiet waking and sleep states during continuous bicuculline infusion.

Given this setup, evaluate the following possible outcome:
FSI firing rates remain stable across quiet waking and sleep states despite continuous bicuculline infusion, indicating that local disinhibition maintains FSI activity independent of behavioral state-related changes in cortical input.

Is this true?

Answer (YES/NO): NO